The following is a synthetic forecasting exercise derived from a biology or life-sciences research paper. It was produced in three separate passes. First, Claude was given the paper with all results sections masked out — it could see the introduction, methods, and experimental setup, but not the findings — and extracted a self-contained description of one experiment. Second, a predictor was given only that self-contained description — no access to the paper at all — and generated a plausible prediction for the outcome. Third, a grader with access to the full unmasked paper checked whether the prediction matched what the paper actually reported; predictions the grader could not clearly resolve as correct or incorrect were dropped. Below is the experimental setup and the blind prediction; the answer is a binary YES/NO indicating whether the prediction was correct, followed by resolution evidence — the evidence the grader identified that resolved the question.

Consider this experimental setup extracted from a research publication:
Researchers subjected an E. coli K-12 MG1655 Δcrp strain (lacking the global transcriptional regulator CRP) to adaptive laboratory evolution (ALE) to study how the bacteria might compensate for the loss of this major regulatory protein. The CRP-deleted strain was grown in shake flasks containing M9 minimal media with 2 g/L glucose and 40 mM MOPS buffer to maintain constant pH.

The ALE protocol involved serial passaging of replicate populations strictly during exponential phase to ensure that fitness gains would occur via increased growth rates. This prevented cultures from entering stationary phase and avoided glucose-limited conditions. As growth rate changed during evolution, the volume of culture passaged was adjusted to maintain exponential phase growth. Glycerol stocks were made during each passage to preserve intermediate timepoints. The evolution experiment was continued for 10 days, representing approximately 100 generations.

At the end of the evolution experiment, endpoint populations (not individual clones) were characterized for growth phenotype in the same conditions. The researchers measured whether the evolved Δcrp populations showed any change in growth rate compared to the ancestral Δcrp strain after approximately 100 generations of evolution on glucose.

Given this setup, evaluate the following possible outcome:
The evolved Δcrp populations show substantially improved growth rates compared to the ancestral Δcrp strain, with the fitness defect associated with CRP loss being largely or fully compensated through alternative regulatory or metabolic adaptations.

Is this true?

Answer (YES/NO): YES